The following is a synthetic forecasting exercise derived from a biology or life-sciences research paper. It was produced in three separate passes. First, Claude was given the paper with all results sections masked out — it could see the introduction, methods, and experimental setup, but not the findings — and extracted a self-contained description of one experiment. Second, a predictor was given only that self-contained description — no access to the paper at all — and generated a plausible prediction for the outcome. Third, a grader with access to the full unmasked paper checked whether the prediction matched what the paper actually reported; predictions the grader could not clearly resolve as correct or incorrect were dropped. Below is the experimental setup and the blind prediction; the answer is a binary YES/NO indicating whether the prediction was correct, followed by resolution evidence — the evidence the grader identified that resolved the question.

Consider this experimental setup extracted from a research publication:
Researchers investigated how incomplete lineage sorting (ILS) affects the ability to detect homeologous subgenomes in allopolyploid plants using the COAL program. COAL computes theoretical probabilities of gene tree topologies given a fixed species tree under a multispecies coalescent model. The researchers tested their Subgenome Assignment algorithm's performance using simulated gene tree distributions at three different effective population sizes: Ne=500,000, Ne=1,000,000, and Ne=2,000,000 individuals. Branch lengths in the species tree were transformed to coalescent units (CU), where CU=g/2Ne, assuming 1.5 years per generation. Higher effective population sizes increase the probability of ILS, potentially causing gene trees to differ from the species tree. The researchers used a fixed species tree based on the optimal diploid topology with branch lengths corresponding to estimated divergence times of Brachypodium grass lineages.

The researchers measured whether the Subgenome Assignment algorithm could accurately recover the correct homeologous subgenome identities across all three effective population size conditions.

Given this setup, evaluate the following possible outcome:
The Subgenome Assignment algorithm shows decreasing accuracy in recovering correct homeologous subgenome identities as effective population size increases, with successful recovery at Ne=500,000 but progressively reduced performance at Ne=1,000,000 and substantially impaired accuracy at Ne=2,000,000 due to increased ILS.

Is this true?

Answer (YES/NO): NO